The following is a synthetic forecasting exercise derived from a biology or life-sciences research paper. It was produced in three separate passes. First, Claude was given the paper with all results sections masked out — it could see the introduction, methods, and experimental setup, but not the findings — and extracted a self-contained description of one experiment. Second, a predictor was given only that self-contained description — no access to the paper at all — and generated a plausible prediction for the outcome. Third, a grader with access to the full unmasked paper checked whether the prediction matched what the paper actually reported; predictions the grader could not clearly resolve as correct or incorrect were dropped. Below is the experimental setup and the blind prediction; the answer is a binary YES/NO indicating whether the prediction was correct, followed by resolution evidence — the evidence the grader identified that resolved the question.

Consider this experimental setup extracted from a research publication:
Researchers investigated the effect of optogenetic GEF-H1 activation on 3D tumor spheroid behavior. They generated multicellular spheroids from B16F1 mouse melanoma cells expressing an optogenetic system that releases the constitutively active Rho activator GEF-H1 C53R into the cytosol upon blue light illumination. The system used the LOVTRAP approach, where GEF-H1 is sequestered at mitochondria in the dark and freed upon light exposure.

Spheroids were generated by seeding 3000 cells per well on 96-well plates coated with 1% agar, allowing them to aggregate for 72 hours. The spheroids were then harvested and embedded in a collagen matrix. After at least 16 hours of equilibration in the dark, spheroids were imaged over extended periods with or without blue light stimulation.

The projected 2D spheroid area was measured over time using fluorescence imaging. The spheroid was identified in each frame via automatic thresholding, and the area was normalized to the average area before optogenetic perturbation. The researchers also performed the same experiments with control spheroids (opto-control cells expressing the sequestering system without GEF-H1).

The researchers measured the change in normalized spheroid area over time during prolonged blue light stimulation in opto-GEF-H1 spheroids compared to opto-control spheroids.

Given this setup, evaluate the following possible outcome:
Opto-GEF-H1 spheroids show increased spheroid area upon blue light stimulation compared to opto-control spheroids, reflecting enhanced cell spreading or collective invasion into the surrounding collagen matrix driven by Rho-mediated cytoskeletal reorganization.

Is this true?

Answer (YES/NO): YES